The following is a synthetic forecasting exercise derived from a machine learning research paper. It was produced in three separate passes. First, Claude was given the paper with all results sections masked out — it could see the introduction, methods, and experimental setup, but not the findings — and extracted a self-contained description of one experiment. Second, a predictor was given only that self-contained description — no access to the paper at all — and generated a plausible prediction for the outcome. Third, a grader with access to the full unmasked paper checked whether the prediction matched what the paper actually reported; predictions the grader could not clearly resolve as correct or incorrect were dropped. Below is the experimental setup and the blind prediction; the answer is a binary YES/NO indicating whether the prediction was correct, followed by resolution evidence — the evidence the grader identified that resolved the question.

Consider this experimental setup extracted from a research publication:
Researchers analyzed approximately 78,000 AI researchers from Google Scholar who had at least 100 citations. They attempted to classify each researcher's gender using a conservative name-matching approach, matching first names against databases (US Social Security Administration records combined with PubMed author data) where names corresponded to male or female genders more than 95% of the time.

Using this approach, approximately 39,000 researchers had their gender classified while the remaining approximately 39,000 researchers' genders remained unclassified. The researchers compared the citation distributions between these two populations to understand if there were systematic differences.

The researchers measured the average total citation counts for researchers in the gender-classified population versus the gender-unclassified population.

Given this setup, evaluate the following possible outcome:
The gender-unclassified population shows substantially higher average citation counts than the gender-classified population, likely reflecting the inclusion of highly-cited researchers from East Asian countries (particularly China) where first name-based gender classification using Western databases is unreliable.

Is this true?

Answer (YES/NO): NO